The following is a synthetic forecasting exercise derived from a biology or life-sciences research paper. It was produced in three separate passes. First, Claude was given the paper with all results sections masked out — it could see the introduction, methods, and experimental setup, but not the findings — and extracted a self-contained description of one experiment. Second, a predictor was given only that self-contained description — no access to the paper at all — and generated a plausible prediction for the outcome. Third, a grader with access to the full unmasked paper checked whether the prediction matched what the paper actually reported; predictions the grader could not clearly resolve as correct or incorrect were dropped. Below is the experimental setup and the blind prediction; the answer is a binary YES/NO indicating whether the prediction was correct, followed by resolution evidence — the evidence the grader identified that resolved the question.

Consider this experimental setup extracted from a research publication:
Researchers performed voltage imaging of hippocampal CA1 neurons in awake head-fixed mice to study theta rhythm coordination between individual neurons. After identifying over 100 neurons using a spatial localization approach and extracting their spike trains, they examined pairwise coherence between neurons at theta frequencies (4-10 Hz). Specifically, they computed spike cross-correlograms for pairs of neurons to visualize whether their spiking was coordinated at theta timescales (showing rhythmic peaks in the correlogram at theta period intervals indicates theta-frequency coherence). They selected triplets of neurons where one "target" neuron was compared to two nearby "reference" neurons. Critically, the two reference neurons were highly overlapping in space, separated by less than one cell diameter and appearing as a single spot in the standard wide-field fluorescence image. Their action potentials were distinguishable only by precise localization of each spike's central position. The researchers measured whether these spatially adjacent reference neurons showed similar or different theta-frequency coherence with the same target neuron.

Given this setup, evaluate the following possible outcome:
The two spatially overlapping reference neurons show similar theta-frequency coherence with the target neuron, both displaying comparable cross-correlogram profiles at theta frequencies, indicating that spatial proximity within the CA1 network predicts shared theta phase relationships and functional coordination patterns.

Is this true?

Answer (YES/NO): NO